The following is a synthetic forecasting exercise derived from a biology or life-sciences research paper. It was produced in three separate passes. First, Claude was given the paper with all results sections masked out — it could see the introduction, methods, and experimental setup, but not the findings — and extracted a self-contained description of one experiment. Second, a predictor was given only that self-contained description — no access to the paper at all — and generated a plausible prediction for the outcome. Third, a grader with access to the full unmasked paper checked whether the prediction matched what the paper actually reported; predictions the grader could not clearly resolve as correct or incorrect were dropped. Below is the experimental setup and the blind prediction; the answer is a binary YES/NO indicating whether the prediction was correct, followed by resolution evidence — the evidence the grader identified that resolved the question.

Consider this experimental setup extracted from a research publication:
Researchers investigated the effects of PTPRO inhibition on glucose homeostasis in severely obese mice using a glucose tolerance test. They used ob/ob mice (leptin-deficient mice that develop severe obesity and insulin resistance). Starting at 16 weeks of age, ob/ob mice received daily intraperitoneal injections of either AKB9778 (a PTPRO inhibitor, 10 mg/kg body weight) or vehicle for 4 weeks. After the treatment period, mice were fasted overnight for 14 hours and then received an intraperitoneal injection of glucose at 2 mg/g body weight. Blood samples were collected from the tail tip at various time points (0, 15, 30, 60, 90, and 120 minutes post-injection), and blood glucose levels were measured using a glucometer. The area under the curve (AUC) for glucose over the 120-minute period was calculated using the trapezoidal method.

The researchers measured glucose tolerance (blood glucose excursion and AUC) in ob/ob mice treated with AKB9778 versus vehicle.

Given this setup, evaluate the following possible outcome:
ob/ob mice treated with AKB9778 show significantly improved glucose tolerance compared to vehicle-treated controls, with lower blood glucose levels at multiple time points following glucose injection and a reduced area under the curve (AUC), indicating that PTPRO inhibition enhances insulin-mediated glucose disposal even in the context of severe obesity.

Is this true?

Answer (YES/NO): YES